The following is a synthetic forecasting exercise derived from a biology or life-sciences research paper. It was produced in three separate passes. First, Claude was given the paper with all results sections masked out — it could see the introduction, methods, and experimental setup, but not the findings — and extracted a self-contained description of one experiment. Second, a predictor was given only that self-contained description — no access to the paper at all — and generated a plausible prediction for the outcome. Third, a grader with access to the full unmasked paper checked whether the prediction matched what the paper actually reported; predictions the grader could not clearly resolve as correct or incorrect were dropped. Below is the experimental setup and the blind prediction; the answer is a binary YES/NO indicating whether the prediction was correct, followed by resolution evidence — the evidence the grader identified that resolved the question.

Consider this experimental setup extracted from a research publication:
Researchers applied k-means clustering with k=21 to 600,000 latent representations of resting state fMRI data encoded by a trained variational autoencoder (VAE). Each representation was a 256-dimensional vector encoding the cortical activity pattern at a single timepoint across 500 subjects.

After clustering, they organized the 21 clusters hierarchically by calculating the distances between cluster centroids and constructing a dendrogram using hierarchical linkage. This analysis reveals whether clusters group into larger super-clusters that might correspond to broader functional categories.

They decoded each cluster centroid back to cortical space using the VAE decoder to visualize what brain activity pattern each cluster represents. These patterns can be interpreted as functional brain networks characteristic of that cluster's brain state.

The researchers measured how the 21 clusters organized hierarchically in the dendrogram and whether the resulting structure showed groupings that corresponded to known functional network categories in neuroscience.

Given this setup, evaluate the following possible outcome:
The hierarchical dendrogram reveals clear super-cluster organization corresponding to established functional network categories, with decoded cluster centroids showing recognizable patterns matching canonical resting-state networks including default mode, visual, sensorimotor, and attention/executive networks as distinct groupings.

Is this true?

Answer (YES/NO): NO